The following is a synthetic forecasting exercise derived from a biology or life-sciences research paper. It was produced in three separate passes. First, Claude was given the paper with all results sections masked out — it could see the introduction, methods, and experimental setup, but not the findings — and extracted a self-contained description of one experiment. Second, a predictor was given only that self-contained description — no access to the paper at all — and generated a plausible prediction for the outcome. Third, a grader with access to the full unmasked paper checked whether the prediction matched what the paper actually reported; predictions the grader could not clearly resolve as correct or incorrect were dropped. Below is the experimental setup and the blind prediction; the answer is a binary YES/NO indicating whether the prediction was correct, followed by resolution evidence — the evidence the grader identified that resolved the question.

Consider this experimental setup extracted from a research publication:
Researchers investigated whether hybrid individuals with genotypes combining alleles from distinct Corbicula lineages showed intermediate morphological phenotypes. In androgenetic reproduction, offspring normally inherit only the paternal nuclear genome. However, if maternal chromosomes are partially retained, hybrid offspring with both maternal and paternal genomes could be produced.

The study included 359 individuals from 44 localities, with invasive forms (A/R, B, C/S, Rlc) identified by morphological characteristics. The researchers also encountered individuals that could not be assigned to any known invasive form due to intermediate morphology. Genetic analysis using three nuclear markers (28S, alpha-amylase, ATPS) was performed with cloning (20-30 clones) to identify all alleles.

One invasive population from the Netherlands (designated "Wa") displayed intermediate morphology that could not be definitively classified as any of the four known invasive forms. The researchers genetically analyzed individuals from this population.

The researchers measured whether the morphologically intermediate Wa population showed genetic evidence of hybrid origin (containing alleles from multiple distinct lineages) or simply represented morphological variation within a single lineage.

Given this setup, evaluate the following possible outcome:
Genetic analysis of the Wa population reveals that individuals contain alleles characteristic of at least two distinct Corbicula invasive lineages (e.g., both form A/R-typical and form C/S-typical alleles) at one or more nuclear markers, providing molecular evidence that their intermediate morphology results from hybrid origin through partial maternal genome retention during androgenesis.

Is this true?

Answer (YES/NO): YES